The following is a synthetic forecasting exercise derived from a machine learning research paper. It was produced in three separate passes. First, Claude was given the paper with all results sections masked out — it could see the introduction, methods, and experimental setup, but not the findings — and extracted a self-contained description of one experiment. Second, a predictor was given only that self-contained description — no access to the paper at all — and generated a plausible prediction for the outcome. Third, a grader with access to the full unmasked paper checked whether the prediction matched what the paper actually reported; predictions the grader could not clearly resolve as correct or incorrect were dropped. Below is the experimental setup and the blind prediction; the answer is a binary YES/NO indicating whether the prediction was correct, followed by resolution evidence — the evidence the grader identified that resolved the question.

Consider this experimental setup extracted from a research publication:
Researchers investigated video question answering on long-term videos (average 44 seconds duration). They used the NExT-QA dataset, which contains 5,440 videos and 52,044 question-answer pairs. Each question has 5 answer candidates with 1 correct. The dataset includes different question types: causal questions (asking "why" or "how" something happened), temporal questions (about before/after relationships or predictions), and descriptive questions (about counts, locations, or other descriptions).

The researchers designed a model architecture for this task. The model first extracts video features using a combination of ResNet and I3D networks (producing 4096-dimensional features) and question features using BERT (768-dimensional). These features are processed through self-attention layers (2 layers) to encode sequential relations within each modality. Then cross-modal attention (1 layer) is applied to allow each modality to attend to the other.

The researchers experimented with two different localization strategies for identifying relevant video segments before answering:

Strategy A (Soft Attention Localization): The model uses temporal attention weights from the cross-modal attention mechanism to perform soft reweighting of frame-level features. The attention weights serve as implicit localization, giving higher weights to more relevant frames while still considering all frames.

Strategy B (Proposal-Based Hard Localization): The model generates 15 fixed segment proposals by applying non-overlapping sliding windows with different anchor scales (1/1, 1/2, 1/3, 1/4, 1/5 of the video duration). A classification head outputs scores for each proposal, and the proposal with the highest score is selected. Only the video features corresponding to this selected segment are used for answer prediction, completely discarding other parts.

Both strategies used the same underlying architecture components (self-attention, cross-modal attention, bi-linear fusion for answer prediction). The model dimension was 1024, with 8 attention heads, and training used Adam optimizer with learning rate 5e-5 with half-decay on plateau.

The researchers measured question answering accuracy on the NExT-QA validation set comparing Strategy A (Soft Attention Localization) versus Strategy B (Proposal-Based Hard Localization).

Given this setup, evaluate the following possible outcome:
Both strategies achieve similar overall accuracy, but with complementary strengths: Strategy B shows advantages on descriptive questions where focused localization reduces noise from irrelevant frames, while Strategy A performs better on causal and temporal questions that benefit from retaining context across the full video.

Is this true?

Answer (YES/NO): NO